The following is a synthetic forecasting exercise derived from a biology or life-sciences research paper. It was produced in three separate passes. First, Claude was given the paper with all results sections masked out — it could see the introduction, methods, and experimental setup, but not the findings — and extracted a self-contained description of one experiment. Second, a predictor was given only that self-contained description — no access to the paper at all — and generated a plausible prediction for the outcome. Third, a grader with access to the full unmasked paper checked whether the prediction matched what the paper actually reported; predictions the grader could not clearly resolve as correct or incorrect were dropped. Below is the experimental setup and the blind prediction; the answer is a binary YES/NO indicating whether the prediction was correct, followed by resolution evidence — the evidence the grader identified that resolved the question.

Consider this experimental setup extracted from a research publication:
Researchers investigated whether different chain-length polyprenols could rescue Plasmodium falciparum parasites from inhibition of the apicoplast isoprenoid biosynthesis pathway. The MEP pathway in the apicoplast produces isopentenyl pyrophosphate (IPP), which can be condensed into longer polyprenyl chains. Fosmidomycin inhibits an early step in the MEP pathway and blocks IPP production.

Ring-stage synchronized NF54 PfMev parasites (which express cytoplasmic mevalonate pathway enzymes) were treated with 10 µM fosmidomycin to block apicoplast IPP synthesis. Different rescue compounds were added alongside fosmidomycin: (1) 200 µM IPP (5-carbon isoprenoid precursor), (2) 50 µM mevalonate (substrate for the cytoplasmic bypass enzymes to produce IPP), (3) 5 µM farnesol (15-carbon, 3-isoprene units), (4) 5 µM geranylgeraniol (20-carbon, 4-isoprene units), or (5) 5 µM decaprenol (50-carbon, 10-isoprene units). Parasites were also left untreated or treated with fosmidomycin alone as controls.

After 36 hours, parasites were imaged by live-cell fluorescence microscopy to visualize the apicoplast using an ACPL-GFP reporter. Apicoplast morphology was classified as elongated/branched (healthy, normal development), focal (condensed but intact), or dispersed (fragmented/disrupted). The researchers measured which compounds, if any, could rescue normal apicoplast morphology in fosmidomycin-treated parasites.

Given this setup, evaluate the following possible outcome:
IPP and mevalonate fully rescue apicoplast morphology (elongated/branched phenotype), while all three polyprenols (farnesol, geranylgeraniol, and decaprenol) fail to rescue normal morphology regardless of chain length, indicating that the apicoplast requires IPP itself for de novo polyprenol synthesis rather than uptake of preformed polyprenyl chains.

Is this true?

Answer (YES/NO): NO